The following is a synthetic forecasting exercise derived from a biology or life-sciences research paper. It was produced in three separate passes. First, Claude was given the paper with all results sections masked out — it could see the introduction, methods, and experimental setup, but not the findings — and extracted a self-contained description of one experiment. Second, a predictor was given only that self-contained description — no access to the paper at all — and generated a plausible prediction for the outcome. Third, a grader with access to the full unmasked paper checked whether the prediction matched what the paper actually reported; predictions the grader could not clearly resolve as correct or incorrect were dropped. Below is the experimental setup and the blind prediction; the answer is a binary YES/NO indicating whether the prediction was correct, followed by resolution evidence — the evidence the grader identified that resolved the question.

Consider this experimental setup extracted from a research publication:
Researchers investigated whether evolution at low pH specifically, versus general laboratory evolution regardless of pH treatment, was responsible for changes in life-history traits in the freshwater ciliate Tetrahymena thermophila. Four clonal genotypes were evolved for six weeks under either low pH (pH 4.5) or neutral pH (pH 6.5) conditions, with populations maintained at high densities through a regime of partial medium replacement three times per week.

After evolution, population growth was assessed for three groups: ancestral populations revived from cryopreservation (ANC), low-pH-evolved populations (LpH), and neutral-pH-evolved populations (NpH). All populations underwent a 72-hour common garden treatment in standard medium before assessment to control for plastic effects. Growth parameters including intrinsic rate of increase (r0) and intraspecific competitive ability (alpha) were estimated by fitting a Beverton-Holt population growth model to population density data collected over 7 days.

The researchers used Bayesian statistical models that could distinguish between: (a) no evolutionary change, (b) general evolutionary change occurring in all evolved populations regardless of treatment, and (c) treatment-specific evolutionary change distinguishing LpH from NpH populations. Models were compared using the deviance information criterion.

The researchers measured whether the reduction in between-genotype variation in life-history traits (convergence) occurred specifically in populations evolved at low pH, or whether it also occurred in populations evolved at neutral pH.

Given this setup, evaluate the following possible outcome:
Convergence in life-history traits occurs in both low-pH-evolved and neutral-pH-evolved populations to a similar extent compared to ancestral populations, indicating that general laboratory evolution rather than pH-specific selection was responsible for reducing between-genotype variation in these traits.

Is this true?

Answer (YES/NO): NO